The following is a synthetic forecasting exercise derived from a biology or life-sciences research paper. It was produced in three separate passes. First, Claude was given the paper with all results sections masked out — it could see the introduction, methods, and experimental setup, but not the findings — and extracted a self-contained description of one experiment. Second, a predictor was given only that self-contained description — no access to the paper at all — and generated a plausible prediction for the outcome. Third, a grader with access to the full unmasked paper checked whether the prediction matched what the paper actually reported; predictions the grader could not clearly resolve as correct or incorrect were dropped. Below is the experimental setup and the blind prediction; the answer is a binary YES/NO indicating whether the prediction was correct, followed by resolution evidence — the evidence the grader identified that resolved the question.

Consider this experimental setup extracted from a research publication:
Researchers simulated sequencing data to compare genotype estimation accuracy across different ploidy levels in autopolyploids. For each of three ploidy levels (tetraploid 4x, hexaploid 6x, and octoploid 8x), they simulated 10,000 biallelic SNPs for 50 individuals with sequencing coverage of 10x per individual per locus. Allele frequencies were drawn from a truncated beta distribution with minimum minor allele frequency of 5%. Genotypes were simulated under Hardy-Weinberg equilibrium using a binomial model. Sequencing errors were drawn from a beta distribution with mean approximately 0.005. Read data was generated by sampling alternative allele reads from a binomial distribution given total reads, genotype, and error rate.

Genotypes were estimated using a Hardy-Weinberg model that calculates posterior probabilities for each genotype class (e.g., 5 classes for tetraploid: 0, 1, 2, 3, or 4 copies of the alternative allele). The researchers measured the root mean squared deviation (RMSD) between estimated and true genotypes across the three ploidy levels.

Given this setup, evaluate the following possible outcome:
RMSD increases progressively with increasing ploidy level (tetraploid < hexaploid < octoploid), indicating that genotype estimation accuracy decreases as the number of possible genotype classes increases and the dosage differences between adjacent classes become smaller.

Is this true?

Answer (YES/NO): YES